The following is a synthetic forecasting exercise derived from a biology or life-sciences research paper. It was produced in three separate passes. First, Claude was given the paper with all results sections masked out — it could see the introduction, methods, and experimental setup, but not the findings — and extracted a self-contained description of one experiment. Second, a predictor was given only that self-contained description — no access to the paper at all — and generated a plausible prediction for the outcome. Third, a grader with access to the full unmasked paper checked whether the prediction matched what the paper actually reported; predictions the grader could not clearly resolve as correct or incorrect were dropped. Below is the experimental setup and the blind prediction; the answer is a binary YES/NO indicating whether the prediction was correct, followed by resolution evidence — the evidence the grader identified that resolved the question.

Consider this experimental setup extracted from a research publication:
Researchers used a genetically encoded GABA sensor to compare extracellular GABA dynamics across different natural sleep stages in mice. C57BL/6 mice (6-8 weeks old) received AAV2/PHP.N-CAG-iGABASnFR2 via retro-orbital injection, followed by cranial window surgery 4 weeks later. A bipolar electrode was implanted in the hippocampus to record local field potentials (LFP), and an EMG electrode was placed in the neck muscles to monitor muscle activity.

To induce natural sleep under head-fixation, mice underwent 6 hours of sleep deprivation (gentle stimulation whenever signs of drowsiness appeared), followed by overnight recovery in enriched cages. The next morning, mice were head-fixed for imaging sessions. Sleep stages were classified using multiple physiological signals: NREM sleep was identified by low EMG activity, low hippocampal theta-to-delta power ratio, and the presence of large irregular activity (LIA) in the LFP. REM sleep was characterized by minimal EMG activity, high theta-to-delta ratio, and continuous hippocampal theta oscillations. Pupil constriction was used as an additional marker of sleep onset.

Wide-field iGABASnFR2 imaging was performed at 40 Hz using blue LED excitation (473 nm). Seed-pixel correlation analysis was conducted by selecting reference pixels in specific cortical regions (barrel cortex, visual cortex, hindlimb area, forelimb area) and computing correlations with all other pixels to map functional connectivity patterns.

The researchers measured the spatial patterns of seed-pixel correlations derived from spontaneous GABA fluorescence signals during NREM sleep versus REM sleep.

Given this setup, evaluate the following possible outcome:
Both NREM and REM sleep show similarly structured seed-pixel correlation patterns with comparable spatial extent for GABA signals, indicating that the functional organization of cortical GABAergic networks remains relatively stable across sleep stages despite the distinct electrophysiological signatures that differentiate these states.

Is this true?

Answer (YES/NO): NO